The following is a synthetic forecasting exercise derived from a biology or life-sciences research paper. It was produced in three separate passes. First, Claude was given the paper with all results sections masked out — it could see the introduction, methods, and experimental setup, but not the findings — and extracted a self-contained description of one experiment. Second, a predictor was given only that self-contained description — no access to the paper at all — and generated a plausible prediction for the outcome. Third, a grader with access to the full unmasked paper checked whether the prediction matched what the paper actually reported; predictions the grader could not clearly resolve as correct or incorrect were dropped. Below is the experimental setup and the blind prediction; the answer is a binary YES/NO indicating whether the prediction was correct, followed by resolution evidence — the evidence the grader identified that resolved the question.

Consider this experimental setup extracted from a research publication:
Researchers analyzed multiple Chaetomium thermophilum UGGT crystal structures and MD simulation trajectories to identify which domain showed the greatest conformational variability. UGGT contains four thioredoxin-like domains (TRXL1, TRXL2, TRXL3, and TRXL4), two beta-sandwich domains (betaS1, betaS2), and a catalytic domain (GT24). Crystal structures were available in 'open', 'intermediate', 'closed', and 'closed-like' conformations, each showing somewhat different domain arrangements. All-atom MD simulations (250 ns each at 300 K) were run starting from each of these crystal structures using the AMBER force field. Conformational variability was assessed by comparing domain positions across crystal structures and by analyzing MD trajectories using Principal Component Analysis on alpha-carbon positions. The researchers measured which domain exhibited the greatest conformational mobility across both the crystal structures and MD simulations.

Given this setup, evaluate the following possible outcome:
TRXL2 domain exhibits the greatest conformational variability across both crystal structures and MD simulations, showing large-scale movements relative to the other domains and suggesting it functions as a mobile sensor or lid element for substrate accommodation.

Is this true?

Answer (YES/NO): YES